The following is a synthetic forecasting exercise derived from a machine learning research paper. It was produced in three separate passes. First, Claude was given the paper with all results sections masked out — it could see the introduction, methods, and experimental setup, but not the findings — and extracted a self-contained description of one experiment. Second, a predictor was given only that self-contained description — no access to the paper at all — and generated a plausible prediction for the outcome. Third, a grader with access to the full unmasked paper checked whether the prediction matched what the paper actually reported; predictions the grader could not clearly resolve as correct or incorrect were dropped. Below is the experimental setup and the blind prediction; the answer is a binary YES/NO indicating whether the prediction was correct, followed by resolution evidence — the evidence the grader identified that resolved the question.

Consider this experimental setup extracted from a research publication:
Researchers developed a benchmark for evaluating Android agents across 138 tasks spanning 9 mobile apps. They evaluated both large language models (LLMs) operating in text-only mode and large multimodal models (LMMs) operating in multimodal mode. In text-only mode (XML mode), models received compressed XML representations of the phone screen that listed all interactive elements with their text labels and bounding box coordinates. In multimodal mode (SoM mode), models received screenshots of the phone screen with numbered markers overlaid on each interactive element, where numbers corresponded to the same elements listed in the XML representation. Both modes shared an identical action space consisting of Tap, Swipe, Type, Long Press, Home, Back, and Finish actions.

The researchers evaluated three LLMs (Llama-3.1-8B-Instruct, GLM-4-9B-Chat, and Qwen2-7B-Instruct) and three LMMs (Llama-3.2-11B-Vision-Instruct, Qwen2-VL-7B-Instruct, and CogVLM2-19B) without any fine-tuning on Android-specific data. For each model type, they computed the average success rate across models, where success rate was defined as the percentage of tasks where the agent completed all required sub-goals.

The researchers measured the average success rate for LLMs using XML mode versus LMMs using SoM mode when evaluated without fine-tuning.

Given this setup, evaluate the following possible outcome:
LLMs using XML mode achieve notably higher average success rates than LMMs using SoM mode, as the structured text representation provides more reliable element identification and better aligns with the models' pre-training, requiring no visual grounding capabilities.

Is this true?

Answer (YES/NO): YES